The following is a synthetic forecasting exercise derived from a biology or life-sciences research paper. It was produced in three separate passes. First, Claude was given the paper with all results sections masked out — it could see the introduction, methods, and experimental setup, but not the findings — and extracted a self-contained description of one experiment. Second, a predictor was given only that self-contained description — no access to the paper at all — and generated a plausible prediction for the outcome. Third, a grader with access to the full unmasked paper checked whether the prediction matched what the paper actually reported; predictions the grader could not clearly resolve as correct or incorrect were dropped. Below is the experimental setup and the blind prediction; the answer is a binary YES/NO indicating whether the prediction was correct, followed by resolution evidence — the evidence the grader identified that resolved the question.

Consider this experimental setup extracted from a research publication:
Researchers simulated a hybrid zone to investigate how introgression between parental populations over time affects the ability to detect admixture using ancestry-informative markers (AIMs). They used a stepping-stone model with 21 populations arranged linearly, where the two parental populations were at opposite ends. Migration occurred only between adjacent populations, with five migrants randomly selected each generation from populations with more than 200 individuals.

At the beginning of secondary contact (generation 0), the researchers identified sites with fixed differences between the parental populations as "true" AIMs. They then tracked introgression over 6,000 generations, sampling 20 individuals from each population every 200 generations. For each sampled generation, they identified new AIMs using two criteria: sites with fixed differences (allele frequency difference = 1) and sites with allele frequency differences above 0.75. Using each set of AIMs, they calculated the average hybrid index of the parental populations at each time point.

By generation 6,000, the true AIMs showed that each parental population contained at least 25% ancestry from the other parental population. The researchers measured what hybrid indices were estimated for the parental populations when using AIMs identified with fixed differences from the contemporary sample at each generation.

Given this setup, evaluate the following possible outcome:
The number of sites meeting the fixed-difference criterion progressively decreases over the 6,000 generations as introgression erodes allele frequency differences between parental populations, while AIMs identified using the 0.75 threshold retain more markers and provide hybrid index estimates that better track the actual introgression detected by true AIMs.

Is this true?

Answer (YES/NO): NO